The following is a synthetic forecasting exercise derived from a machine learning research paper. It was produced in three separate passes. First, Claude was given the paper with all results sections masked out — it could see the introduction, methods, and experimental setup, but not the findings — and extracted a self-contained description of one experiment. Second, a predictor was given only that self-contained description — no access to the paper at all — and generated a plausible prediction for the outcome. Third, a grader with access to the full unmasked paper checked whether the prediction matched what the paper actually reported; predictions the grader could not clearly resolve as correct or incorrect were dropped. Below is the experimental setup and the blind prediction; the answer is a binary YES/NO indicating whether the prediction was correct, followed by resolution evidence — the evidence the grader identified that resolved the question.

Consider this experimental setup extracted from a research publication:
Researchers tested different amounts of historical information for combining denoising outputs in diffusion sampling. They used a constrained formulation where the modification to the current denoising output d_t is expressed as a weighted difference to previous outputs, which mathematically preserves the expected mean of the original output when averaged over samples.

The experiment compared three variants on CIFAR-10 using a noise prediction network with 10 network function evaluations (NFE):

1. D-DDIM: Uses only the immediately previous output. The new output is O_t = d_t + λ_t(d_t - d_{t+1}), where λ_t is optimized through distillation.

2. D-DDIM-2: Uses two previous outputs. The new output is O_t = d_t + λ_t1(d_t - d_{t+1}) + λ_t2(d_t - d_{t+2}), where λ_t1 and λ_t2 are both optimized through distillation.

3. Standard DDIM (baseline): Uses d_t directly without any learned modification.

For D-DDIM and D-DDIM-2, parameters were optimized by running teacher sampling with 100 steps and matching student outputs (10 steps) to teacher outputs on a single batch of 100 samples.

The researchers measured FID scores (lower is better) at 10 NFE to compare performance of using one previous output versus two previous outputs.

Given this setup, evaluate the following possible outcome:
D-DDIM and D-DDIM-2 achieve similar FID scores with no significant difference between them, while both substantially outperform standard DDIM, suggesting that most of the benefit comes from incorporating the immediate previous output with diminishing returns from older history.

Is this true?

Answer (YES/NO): NO